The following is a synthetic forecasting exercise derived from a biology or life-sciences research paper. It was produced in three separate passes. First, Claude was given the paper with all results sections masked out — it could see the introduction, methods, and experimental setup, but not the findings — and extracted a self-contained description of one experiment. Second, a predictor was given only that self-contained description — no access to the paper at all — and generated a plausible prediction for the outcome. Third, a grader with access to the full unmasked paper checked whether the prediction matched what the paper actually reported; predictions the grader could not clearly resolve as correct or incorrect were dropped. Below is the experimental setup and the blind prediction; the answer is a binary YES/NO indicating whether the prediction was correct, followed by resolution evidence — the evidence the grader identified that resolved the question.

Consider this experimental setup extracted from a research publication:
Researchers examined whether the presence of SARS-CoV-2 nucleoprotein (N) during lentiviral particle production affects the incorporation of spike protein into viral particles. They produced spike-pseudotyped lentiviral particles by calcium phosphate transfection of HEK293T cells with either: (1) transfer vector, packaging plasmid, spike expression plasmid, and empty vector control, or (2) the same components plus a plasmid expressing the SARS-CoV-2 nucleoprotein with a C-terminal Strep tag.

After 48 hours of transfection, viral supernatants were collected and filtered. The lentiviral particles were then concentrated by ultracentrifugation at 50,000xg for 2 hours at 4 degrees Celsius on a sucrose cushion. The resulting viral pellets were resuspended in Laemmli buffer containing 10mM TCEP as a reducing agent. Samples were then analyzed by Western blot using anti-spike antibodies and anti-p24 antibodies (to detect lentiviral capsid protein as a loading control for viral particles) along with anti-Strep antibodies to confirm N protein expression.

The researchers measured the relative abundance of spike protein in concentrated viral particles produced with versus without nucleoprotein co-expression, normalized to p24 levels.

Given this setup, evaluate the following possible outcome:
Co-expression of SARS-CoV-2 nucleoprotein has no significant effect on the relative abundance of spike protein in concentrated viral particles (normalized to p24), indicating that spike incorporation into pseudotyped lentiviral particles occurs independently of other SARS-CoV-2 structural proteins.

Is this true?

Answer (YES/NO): NO